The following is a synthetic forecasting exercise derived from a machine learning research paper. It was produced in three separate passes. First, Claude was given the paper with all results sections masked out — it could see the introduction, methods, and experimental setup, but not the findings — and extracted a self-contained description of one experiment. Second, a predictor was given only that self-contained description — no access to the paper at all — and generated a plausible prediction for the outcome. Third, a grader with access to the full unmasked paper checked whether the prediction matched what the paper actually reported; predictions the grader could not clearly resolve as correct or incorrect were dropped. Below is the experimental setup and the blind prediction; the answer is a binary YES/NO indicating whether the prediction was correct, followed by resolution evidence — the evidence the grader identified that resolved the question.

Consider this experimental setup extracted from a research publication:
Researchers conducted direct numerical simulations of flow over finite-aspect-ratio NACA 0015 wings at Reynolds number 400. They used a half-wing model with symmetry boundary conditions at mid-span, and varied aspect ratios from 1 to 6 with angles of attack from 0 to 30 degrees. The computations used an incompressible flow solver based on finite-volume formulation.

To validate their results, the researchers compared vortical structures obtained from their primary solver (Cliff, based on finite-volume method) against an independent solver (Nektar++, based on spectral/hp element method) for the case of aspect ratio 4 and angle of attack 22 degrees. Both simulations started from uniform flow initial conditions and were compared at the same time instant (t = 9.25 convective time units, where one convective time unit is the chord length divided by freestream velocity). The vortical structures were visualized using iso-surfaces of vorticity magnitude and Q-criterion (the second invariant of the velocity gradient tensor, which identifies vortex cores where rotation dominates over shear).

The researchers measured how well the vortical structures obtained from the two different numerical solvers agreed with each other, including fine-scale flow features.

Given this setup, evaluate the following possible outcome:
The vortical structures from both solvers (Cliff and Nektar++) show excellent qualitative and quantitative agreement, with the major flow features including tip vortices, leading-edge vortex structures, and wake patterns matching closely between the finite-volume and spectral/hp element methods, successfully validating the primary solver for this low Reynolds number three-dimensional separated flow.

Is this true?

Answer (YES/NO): YES